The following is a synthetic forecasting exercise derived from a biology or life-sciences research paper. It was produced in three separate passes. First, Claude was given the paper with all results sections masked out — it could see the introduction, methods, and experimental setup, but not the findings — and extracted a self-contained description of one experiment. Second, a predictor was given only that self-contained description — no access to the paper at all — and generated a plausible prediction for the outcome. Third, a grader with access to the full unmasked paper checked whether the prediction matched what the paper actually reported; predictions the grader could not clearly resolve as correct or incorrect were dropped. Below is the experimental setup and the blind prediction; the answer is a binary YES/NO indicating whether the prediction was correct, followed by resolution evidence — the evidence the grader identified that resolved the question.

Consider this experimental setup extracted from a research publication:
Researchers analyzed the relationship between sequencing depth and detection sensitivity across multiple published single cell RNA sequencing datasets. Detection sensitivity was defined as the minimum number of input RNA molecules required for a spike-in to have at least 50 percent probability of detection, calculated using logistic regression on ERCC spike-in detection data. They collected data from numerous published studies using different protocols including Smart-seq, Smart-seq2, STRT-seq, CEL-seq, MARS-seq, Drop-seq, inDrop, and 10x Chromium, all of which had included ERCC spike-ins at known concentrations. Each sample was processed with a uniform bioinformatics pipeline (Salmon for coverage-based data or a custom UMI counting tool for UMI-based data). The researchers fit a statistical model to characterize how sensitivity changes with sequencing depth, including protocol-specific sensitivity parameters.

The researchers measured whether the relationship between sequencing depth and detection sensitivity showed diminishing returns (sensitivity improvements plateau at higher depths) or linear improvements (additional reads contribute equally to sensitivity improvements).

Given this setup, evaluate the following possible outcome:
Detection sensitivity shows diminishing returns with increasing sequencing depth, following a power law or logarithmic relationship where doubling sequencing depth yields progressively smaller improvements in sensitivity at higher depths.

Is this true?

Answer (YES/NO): NO